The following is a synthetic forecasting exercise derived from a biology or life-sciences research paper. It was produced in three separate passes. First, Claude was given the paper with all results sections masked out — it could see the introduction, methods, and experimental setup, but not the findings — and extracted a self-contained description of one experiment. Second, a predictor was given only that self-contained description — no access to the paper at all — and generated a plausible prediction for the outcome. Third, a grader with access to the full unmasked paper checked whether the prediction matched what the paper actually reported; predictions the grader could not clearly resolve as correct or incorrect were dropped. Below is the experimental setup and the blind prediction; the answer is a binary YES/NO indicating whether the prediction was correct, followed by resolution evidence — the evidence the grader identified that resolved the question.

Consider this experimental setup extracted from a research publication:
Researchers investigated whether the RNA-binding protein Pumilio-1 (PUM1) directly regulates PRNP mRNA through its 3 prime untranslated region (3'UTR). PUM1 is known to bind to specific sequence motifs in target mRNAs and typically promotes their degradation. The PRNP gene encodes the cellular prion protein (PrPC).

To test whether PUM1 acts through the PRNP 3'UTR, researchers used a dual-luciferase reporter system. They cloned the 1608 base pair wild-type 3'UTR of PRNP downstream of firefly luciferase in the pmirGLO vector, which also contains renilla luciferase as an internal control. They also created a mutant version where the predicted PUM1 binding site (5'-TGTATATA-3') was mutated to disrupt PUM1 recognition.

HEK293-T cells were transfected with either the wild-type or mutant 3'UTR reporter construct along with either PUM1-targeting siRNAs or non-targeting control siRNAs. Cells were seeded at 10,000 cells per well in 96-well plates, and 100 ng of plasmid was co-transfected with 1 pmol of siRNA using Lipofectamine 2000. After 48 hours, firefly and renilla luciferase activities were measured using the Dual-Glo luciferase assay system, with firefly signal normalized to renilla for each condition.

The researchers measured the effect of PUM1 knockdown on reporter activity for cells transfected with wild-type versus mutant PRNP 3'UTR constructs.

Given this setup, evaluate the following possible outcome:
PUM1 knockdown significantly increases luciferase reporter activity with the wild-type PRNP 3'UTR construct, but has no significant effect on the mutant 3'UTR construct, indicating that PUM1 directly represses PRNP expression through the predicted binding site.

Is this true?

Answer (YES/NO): YES